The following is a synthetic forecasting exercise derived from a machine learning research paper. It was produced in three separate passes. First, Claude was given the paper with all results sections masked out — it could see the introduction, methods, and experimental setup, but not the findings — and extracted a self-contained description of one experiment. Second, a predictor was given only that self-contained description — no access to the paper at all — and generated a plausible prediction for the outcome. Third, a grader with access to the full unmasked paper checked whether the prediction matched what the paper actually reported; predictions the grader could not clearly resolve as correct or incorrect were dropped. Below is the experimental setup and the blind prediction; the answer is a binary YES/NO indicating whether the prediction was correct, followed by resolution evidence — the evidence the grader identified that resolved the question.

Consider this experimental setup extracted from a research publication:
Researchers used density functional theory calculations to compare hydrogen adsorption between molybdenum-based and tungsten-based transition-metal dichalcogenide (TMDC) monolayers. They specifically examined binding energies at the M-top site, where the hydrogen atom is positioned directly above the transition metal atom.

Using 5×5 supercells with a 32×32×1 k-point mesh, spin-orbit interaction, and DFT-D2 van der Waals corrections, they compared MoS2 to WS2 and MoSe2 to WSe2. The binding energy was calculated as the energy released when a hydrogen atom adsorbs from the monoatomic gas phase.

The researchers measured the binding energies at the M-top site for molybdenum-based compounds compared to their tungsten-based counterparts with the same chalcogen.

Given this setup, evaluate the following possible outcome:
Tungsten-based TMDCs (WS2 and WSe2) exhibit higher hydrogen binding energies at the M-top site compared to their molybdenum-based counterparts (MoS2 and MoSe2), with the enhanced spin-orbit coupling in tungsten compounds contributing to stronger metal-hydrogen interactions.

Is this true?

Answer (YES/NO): NO